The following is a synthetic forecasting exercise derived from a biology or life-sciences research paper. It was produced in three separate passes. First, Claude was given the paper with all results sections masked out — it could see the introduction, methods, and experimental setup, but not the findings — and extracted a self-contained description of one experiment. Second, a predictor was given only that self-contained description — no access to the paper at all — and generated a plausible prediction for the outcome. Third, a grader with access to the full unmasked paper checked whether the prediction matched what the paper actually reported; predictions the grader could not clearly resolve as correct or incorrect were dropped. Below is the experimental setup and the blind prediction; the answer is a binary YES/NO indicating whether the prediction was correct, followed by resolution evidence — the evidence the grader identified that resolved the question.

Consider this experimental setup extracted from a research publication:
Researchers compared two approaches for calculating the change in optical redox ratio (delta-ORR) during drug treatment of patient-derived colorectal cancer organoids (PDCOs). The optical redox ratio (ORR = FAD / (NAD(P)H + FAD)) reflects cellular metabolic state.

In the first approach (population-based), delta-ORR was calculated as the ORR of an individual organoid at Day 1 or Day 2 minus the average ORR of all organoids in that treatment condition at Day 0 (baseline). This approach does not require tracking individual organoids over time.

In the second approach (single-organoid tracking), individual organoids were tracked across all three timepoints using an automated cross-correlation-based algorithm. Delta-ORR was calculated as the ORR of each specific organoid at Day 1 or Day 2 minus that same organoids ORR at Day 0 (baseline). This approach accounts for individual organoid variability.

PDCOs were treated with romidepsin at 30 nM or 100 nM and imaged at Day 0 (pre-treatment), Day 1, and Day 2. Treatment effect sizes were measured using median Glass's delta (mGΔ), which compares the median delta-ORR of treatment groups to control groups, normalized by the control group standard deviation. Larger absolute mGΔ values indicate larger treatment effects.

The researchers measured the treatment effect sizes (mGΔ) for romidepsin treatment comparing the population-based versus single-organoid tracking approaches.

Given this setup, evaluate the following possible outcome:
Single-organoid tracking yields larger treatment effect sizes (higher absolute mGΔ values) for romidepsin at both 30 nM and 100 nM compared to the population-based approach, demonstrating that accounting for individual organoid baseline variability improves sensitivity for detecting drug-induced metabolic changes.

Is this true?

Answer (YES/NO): NO